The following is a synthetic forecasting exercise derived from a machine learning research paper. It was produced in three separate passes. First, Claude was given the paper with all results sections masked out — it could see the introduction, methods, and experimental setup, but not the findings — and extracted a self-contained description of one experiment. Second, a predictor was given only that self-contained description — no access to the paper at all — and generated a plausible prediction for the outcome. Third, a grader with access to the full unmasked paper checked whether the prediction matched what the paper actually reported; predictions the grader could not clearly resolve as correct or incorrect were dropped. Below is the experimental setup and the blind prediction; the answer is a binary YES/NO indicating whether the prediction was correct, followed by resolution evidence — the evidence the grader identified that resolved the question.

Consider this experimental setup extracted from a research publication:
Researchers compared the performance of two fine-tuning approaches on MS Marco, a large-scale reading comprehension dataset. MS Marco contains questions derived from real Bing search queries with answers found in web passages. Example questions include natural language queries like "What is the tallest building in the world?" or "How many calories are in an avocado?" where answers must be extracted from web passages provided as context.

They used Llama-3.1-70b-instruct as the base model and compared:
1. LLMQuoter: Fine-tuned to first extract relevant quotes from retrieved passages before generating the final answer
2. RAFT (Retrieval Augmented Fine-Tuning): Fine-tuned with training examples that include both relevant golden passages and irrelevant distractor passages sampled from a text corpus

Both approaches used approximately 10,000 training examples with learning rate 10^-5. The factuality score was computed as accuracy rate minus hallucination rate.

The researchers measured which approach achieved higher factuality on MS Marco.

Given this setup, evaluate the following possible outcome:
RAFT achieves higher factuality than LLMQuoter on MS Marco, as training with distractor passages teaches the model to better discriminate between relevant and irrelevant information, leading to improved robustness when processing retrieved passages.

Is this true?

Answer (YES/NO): NO